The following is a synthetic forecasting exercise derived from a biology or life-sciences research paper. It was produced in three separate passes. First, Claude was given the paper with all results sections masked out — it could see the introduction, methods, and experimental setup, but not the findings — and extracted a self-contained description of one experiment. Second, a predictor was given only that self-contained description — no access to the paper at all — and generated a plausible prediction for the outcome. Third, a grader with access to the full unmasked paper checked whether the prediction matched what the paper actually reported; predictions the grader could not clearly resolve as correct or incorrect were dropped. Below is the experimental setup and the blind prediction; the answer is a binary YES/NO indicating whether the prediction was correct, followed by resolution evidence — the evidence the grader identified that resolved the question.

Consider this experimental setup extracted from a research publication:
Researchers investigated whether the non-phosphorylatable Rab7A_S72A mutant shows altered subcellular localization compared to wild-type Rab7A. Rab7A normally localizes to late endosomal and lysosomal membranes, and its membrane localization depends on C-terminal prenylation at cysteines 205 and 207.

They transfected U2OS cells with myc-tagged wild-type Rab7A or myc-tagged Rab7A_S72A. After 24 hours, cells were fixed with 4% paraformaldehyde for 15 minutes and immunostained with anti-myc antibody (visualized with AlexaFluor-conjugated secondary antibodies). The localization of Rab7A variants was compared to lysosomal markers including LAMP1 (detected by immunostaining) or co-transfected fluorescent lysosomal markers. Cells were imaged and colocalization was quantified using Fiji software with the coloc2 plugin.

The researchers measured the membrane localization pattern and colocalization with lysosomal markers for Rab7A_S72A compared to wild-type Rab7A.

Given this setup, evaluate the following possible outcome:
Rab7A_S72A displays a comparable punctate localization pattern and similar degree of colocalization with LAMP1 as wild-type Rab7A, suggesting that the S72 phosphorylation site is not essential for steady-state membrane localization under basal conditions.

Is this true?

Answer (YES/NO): YES